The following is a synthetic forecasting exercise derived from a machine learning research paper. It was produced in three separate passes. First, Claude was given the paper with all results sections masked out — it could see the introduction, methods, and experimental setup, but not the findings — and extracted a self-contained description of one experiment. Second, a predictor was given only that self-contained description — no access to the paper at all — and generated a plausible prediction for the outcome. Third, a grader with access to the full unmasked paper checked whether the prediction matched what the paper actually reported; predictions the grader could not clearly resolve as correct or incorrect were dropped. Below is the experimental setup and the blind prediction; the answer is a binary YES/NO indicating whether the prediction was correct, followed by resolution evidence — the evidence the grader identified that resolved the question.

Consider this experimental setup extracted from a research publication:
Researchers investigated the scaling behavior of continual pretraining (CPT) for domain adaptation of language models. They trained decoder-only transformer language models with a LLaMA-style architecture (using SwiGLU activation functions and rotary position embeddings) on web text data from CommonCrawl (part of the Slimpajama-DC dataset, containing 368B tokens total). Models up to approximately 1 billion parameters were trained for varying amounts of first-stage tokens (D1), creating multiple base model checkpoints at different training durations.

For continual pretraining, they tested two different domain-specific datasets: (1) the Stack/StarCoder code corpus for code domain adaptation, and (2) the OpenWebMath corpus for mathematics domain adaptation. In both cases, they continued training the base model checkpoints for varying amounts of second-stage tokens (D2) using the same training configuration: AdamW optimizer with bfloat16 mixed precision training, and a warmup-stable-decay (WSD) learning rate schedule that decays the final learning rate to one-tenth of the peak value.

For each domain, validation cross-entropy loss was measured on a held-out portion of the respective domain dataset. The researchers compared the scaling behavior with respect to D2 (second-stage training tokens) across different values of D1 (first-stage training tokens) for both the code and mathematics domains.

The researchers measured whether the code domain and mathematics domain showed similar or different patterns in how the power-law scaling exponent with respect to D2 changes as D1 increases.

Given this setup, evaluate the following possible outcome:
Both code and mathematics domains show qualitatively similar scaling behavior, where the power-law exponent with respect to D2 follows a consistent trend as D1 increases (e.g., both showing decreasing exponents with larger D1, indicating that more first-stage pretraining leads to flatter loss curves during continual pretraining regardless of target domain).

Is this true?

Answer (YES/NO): YES